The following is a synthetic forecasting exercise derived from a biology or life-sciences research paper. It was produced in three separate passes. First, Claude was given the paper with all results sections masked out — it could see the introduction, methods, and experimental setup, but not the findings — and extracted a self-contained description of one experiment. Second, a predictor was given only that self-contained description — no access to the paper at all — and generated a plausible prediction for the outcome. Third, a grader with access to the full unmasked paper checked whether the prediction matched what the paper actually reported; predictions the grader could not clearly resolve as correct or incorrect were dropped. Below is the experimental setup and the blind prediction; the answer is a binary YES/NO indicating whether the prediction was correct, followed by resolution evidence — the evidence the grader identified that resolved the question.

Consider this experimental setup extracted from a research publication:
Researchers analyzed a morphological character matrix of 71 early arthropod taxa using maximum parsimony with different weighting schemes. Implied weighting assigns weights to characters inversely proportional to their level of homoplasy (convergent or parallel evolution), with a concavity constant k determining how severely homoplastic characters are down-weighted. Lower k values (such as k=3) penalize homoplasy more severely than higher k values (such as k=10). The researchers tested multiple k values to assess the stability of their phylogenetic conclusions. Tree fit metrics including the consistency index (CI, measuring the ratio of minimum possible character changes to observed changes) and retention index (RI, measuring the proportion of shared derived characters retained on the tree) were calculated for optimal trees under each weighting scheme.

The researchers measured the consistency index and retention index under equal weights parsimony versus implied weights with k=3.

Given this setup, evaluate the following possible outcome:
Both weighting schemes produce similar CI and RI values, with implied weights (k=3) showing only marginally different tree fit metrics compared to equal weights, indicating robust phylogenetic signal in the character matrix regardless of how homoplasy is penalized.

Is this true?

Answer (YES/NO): YES